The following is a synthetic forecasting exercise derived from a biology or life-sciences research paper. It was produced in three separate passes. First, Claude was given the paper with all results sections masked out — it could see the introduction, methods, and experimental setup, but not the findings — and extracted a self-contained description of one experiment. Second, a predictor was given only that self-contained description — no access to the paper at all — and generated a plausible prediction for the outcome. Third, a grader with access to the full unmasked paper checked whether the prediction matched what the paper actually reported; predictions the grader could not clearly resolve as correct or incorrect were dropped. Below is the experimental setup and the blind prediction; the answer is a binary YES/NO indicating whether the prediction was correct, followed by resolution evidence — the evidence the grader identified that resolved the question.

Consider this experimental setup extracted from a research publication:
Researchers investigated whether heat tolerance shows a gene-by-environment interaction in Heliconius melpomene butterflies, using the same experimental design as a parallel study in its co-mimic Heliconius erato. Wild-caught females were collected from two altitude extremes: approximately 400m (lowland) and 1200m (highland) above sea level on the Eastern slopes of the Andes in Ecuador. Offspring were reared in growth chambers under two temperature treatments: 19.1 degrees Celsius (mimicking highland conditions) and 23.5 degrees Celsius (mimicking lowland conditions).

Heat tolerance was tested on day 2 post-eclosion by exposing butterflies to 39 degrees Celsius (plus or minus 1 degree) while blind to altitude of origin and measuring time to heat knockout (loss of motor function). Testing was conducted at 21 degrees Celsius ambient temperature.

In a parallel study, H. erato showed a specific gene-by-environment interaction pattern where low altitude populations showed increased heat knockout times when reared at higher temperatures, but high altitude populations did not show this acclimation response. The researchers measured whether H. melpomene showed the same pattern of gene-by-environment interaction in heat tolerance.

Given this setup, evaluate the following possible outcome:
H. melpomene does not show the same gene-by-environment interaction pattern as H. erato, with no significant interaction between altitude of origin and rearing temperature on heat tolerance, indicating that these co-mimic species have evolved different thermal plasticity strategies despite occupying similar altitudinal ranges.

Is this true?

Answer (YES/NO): YES